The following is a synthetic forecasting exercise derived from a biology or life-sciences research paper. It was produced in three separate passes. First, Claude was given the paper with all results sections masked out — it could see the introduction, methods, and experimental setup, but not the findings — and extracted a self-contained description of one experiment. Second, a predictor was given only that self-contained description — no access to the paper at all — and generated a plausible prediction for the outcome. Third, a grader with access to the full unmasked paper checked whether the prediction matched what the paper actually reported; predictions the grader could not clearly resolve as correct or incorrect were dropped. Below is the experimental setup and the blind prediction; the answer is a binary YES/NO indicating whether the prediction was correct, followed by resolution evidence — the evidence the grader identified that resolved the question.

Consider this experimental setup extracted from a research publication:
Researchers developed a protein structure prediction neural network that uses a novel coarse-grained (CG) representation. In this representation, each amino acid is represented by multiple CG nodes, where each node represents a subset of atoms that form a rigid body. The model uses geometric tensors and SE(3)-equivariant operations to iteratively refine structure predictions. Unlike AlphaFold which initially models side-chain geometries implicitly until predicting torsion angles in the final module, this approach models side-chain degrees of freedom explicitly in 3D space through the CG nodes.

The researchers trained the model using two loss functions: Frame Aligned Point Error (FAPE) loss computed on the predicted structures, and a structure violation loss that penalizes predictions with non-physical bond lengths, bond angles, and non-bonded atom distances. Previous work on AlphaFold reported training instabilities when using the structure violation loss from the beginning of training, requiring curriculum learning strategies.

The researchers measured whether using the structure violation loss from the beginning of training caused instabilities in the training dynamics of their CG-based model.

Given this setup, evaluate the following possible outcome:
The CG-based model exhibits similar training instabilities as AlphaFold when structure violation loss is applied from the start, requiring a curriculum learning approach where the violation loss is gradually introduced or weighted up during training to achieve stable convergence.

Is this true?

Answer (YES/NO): NO